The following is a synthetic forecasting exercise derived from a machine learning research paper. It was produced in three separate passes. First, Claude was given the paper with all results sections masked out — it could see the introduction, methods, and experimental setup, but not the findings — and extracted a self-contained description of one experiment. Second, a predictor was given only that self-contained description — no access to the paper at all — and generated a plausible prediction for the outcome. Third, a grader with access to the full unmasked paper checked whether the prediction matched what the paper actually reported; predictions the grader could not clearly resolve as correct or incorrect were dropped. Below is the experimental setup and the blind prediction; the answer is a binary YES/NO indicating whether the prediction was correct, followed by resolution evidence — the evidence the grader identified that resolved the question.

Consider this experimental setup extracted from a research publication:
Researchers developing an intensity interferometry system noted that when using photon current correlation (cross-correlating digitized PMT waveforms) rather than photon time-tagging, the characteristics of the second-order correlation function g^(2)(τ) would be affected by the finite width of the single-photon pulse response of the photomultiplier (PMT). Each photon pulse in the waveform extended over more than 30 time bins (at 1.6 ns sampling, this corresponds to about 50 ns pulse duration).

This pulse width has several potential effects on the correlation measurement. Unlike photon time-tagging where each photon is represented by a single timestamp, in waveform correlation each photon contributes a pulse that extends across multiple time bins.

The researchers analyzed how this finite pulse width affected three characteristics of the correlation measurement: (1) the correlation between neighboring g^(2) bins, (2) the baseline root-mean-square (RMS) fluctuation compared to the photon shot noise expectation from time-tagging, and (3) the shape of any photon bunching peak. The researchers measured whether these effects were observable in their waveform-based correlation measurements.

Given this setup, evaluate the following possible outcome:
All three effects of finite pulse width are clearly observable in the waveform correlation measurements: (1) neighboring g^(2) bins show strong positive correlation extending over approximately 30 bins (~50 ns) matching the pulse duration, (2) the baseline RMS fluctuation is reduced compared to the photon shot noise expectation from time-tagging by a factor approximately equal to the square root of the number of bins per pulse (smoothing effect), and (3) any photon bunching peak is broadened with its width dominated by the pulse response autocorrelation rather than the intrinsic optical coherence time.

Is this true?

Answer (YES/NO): NO